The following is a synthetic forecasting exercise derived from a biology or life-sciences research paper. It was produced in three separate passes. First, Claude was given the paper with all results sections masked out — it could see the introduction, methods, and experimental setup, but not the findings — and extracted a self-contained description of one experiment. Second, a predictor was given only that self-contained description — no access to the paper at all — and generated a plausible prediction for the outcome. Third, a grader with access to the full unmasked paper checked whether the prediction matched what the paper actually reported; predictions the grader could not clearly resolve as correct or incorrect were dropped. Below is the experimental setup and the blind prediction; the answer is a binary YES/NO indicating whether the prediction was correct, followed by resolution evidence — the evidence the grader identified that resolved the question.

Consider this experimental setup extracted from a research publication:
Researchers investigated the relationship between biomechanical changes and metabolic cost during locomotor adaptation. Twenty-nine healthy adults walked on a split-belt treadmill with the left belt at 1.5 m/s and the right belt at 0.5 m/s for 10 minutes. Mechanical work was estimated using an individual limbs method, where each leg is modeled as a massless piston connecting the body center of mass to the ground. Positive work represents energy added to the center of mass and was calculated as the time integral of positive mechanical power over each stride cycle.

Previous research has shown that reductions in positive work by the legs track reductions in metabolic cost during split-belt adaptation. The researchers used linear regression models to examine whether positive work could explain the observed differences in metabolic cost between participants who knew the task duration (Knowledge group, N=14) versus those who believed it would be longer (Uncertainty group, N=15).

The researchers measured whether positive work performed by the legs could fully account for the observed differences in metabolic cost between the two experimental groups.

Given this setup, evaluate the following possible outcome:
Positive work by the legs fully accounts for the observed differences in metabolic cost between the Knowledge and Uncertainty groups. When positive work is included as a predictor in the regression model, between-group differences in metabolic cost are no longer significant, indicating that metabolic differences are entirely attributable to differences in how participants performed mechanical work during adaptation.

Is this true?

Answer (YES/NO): NO